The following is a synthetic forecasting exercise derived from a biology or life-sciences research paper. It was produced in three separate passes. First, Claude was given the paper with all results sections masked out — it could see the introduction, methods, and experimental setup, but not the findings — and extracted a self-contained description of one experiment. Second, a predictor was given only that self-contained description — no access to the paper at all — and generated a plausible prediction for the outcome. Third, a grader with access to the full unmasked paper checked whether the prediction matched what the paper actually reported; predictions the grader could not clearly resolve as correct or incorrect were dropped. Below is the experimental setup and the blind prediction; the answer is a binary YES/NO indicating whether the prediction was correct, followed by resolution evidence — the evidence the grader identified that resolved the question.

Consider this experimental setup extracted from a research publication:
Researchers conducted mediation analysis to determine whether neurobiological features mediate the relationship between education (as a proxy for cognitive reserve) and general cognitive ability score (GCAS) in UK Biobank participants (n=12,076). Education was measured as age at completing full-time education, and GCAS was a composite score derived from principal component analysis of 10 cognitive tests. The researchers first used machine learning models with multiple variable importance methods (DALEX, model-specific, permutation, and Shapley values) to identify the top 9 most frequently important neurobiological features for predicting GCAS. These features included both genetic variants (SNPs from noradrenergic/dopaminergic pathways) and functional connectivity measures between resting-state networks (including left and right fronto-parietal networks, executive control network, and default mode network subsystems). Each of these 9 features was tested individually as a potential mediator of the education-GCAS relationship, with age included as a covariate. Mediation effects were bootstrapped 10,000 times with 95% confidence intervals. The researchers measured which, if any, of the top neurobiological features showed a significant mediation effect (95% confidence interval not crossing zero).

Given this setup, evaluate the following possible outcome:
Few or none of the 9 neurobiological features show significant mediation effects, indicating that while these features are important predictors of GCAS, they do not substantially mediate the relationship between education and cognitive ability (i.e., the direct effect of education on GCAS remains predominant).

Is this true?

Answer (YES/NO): NO